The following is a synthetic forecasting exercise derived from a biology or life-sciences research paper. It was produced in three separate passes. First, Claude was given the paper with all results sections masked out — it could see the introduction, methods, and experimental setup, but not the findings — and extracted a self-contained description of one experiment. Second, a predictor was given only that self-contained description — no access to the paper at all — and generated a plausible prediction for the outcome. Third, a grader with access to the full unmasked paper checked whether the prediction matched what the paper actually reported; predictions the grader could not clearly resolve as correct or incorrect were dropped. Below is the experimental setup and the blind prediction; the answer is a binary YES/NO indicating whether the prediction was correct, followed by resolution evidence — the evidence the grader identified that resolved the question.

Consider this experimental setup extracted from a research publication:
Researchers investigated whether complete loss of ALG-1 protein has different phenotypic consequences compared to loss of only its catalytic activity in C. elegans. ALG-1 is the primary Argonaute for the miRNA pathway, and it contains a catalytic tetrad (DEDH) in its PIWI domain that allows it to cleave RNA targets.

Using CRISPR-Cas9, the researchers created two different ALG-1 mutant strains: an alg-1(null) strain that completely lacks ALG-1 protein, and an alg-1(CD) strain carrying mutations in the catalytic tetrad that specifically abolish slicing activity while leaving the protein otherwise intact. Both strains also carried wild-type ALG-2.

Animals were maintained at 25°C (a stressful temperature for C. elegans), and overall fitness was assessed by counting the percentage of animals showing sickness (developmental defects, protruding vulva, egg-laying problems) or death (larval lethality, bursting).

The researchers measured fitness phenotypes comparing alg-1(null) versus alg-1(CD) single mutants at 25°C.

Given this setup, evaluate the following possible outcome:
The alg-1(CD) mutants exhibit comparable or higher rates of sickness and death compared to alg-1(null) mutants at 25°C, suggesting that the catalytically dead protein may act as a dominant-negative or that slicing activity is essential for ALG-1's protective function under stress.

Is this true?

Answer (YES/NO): NO